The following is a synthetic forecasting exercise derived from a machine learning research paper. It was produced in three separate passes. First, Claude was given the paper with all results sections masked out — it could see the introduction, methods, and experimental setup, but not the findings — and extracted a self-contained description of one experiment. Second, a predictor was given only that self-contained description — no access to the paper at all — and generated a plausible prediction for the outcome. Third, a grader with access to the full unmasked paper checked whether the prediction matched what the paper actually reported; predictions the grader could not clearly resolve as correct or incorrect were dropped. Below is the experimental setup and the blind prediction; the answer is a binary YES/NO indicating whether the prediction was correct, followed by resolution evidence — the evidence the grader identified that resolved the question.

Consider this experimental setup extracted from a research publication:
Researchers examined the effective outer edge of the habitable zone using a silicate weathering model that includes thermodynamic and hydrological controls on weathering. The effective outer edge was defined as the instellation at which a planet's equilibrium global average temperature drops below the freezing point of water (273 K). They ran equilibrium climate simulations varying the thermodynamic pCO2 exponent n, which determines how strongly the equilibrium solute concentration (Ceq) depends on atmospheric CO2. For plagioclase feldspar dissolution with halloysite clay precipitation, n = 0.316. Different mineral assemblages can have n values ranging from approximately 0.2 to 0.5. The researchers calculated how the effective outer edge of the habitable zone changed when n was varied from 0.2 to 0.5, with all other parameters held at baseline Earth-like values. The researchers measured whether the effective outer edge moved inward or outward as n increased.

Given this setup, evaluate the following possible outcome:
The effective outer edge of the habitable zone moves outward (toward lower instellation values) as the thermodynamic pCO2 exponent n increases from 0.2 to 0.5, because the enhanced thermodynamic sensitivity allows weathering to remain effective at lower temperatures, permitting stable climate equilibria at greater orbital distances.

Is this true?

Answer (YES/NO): YES